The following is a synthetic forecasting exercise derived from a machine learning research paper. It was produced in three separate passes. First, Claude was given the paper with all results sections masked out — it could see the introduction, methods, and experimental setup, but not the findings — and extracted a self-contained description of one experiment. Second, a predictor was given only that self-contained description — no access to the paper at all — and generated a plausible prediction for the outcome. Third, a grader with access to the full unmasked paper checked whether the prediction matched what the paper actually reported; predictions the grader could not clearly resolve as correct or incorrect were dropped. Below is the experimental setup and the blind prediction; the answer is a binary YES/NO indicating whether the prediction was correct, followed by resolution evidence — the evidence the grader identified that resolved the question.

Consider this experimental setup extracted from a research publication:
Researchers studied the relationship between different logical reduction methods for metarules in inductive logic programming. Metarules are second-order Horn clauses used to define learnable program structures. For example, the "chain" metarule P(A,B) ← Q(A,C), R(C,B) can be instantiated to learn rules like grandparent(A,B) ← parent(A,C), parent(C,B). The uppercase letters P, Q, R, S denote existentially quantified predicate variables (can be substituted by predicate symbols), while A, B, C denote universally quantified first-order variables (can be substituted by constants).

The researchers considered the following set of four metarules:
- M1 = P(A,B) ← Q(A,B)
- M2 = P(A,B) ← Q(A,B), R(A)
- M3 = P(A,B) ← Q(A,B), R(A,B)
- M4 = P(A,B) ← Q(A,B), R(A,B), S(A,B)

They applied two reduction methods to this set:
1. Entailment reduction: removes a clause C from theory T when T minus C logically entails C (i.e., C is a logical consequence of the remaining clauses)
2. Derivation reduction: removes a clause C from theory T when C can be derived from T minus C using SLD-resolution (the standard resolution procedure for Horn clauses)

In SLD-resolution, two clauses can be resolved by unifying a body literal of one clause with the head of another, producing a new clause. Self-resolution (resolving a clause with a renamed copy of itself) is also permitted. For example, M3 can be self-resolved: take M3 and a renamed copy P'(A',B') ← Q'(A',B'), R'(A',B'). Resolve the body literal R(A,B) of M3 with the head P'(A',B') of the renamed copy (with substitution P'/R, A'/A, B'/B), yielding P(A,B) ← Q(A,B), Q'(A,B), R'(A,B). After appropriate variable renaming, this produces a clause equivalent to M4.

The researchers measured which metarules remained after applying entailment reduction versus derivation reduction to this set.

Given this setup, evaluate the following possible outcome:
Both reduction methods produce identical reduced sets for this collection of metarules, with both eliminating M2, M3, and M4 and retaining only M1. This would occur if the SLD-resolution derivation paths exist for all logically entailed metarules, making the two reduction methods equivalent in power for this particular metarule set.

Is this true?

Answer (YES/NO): NO